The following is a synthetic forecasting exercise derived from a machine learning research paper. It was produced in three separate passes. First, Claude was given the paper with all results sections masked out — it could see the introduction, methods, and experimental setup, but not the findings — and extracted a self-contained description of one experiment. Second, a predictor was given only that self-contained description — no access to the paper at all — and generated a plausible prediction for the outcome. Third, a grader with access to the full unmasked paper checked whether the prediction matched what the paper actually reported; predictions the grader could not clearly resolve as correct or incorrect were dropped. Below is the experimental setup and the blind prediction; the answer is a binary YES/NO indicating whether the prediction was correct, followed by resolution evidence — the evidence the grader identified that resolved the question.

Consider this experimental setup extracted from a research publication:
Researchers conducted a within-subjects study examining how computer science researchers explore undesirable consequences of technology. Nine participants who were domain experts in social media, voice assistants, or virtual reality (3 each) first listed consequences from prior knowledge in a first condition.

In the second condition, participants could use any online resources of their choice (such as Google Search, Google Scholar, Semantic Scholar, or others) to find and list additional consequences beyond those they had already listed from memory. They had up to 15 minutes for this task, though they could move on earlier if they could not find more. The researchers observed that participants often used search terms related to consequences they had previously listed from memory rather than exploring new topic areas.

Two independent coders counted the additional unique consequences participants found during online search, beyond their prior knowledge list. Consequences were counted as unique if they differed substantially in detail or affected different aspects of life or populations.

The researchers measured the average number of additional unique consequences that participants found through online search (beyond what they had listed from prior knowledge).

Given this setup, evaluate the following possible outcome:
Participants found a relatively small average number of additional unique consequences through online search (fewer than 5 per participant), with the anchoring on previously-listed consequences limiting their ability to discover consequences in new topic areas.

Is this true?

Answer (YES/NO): YES